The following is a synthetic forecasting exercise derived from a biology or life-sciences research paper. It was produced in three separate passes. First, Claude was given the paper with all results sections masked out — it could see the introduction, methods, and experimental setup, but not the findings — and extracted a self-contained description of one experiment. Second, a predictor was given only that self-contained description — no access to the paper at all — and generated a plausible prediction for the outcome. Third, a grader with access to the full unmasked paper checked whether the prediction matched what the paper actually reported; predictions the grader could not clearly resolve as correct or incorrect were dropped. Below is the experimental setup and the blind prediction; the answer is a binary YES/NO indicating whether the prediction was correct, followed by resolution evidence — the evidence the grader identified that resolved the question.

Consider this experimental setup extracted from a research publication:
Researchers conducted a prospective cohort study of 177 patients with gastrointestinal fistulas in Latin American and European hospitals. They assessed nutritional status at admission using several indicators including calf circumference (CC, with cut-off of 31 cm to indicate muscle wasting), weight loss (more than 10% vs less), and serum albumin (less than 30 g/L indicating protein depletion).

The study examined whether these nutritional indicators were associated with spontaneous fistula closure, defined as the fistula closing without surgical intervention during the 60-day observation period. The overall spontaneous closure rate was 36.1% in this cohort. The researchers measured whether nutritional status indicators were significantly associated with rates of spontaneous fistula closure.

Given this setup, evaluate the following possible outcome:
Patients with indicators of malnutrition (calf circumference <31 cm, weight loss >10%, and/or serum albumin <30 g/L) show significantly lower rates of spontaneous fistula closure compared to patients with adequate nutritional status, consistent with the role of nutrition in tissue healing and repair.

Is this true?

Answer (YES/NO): NO